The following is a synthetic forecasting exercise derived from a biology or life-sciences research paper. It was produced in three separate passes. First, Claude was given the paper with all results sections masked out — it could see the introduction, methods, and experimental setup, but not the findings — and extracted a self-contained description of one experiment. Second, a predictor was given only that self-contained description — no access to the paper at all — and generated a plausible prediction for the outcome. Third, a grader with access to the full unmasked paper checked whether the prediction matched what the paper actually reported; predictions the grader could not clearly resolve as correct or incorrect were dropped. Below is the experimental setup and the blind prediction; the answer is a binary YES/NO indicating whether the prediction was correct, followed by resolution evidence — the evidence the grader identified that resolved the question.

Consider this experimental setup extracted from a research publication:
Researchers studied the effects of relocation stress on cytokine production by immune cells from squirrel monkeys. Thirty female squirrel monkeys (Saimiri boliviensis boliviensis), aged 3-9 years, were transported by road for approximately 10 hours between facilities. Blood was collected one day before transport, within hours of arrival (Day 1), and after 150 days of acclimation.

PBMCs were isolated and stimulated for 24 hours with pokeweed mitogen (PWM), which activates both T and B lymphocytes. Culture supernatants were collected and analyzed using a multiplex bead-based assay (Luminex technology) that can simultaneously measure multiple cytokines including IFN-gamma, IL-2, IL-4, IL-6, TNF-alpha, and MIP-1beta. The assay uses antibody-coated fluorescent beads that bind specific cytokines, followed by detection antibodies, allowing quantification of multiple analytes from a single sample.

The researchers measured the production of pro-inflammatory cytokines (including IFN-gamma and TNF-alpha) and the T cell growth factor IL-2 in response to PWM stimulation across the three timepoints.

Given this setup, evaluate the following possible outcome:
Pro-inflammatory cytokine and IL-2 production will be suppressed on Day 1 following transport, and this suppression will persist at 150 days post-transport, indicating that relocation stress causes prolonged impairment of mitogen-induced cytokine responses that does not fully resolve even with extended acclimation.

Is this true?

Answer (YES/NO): NO